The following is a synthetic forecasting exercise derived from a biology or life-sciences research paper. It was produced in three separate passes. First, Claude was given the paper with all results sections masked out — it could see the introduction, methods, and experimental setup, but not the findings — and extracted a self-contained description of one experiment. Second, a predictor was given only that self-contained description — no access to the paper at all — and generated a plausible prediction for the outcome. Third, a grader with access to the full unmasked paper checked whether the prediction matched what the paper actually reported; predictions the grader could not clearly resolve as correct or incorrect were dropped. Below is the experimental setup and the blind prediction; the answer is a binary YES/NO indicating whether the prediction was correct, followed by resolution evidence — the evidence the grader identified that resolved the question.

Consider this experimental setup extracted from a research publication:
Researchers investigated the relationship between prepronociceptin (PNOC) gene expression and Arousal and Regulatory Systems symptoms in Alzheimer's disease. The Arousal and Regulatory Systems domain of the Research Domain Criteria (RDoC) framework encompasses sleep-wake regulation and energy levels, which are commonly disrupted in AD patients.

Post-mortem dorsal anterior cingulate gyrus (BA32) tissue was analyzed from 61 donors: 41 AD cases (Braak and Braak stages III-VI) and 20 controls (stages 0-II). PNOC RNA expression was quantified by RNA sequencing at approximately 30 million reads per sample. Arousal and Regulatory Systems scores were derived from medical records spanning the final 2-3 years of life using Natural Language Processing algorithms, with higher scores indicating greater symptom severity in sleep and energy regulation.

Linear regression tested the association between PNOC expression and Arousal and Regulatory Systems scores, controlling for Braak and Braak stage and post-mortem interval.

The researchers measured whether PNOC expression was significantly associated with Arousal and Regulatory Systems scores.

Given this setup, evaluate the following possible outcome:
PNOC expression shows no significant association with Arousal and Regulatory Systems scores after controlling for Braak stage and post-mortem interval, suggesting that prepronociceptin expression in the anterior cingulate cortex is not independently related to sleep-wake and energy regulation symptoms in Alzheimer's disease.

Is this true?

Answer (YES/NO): NO